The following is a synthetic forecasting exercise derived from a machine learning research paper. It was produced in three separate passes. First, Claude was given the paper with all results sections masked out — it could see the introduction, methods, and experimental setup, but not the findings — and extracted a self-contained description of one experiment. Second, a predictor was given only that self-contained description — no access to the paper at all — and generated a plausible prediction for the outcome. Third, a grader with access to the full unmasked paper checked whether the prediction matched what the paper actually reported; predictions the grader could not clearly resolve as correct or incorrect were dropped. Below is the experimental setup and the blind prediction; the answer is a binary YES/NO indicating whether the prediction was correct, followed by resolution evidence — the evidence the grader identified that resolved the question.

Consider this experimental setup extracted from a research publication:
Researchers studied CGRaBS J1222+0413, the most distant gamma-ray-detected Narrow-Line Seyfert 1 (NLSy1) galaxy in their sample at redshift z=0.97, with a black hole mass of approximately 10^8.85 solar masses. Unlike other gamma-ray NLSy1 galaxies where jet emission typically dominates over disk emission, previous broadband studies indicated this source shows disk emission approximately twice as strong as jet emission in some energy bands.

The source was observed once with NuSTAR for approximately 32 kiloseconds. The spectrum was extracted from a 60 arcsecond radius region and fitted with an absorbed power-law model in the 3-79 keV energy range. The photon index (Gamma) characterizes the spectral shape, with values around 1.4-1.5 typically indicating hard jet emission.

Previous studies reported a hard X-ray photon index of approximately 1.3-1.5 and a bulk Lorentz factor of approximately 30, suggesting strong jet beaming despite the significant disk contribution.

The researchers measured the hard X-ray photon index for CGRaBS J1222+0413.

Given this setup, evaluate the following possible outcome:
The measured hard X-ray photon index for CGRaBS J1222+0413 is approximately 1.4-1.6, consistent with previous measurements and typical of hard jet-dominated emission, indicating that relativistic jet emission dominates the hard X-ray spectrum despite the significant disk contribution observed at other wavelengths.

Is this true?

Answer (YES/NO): YES